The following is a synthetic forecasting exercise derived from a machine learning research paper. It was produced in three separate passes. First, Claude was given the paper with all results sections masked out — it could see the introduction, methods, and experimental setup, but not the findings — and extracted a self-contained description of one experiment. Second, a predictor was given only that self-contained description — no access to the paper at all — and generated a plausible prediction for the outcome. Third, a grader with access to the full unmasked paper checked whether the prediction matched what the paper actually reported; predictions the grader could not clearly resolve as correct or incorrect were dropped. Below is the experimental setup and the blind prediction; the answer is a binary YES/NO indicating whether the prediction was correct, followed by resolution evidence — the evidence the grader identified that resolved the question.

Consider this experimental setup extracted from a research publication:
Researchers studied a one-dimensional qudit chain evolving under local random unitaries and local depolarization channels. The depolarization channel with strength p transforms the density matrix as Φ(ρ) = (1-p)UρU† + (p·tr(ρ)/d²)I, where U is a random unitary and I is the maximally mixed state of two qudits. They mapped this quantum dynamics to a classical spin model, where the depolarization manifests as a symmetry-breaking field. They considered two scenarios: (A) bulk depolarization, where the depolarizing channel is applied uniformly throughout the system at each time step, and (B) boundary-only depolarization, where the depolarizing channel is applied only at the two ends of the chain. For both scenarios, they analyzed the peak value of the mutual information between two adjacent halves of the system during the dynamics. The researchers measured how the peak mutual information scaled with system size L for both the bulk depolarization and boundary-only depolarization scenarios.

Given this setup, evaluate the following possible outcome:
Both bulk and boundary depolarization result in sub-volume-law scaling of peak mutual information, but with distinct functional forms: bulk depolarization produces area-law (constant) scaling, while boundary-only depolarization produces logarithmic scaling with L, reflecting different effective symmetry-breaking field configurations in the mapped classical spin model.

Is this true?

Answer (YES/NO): NO